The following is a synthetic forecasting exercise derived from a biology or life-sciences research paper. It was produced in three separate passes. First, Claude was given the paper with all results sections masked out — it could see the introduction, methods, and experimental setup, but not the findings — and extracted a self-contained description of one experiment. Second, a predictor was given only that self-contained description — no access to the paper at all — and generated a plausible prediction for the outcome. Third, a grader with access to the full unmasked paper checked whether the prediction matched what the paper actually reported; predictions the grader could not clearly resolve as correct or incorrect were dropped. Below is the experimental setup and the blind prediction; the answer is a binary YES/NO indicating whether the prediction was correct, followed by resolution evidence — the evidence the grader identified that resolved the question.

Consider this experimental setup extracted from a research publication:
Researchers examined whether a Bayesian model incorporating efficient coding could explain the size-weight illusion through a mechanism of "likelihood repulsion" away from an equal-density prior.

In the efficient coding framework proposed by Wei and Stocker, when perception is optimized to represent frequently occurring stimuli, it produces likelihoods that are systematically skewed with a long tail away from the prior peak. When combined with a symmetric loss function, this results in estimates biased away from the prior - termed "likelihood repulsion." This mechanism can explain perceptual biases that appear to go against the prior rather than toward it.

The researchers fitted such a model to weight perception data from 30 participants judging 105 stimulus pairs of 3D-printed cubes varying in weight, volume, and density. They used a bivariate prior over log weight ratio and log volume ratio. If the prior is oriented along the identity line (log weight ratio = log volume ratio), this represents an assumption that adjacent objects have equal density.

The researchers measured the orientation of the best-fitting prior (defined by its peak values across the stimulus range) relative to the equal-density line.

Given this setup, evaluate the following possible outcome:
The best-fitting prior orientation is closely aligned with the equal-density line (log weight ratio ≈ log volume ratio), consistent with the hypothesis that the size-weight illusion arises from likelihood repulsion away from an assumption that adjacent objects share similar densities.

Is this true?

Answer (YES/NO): YES